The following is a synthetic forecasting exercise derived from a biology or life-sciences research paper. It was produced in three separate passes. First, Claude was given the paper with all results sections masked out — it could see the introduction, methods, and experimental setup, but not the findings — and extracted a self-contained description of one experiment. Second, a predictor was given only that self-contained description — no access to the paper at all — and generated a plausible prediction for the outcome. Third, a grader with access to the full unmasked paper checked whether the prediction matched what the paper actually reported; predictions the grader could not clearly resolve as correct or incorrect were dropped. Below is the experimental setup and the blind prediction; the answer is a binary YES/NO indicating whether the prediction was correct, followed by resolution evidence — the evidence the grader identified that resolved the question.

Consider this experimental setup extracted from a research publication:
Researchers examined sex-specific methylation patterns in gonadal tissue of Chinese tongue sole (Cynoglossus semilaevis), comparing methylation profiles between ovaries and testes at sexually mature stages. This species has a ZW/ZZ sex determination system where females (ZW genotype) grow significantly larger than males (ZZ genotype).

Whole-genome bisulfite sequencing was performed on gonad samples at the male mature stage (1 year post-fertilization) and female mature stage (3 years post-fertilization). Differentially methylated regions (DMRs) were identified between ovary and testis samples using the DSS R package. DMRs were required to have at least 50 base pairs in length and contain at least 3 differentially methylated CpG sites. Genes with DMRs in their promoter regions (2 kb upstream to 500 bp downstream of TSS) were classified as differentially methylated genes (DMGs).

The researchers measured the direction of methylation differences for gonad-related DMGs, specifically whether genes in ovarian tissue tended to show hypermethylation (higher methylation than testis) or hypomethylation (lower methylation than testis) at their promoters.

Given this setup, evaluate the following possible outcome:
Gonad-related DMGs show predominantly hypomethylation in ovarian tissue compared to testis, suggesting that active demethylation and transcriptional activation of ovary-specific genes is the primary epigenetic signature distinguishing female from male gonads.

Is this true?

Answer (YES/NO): YES